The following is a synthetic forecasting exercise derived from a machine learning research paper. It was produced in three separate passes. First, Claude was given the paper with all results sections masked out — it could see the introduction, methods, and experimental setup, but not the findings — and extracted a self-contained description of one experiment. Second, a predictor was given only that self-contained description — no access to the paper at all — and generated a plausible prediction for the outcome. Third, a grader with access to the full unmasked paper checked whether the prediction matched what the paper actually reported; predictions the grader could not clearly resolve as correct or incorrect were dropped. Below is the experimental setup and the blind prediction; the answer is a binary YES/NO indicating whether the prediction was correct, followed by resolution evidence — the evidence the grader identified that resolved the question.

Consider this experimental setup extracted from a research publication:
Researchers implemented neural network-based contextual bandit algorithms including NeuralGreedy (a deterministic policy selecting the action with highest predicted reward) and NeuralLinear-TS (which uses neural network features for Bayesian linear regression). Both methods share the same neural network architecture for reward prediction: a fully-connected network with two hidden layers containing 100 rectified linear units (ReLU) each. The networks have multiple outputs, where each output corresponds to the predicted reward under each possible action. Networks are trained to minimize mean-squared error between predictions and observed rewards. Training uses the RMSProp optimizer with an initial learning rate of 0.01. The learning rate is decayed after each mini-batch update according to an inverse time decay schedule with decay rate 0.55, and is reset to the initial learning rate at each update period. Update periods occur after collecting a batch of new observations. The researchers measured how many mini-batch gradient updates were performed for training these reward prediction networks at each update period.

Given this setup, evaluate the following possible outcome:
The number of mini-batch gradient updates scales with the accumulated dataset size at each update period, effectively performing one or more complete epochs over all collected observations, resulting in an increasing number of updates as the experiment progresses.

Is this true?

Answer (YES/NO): NO